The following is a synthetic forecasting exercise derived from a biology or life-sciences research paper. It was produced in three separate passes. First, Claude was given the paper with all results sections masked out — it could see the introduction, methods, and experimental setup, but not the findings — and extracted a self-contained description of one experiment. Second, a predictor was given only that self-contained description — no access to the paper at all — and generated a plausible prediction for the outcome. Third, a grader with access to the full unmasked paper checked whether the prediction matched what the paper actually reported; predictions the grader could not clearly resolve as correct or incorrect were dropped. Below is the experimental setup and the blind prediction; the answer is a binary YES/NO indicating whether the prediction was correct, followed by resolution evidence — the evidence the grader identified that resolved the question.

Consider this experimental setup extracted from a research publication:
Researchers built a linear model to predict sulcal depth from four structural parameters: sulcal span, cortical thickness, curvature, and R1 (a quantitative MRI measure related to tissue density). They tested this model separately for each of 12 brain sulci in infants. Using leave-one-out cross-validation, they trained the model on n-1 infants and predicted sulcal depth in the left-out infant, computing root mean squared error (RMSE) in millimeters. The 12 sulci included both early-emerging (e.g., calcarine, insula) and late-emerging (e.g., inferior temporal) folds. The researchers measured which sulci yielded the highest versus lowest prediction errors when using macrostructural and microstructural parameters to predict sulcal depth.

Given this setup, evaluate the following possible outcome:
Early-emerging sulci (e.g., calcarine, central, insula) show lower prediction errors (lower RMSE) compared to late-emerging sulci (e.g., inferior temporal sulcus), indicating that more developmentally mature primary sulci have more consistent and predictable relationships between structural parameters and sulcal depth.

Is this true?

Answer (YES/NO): NO